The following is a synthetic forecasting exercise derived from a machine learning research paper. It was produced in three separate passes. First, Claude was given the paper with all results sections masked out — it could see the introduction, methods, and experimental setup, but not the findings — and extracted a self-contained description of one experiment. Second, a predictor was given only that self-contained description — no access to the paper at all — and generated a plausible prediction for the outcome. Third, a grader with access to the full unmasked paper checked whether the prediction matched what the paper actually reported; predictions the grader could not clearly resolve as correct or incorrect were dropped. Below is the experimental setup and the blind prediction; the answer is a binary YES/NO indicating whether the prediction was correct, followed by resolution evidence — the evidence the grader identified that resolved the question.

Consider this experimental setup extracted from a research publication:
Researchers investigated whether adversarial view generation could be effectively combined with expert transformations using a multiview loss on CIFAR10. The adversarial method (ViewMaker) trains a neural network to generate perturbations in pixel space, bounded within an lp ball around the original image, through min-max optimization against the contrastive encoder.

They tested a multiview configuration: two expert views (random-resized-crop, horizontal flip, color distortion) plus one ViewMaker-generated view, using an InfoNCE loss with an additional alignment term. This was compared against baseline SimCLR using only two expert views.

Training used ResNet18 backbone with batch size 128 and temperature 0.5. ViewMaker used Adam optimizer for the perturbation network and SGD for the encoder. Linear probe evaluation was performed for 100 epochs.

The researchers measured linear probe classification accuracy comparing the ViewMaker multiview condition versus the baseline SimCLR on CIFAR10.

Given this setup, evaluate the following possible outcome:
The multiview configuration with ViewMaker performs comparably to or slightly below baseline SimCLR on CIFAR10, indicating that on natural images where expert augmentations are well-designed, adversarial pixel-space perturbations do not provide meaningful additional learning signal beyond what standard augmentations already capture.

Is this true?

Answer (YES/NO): NO